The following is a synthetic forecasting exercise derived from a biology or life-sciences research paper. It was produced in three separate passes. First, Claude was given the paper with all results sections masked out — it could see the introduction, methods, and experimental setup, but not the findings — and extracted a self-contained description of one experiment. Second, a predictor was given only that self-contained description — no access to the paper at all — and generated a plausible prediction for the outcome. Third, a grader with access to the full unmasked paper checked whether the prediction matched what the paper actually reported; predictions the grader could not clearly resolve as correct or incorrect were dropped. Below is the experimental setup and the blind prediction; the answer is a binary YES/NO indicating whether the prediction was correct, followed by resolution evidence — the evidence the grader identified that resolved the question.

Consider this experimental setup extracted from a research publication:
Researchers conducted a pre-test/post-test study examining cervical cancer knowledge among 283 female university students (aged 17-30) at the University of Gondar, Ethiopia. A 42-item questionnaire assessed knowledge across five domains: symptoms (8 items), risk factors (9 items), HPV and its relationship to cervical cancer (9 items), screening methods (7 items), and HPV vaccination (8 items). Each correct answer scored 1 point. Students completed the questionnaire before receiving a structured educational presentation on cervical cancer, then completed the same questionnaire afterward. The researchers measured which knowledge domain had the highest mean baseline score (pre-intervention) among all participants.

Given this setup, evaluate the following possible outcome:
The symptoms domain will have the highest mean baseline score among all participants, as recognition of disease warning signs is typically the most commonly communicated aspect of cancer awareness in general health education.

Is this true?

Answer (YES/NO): NO